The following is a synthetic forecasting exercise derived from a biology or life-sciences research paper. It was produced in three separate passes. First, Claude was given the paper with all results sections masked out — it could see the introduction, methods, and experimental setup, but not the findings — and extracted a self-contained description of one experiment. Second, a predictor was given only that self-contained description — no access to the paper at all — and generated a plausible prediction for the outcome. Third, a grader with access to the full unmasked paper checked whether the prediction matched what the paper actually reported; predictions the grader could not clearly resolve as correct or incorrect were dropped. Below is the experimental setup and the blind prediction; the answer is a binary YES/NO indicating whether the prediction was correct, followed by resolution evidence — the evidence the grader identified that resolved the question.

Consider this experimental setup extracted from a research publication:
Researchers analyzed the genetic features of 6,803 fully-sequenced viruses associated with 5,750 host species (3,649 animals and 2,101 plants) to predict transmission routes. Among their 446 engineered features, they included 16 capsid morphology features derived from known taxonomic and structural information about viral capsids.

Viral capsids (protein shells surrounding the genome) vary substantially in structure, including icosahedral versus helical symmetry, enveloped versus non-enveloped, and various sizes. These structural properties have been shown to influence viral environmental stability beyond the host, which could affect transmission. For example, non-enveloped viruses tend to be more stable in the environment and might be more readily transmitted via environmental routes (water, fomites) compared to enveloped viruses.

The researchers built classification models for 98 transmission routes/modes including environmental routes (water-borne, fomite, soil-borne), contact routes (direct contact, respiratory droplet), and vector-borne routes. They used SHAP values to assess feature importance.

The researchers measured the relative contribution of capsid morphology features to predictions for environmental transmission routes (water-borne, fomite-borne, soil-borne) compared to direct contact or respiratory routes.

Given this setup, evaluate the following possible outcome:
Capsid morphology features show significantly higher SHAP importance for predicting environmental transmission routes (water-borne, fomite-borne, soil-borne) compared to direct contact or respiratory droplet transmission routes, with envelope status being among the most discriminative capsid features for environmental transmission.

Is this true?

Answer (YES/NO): NO